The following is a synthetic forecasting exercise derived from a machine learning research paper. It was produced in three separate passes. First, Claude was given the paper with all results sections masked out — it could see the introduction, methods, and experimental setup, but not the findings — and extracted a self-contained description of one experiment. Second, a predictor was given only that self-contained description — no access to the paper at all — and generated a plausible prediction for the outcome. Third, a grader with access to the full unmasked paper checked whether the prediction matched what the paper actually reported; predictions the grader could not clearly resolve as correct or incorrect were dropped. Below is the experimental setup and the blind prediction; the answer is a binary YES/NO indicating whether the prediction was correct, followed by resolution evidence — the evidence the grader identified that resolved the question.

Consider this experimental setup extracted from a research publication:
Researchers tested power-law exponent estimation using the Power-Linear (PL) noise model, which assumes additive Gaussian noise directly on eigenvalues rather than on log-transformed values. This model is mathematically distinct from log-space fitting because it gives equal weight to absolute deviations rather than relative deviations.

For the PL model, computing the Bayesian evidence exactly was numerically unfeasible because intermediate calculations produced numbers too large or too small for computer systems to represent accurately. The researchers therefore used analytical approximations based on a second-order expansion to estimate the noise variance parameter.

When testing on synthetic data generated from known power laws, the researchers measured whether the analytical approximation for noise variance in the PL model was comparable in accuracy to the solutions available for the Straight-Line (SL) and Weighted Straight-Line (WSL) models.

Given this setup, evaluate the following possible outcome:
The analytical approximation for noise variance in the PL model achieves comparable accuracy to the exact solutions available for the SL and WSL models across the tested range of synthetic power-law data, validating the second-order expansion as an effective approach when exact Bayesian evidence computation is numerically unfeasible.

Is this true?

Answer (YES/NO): YES